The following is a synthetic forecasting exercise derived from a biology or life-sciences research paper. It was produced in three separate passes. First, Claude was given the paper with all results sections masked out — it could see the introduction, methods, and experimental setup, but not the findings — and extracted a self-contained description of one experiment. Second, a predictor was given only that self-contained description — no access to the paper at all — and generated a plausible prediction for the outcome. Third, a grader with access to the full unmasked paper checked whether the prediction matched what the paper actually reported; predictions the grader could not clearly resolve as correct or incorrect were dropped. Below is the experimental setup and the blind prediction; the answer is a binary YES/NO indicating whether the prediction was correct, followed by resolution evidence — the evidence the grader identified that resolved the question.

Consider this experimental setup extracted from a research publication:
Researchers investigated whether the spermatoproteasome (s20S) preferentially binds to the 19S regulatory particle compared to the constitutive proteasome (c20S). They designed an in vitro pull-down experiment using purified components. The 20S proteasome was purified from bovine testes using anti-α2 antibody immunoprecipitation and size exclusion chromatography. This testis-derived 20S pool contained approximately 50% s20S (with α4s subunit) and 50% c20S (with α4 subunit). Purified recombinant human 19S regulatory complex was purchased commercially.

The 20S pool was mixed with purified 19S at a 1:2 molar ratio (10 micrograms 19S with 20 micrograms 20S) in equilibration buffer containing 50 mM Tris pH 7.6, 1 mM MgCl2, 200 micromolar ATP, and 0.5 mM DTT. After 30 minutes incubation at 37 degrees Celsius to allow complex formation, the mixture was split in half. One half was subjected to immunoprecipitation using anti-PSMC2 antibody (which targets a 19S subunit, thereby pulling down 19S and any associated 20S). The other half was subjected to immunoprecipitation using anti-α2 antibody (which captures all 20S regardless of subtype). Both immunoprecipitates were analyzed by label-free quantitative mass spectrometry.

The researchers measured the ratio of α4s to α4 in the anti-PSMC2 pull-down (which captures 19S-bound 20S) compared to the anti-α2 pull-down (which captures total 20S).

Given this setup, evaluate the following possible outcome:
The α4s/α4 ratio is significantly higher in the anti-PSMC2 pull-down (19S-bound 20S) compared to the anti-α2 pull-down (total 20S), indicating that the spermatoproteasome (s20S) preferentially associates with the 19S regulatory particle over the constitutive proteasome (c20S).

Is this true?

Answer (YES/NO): YES